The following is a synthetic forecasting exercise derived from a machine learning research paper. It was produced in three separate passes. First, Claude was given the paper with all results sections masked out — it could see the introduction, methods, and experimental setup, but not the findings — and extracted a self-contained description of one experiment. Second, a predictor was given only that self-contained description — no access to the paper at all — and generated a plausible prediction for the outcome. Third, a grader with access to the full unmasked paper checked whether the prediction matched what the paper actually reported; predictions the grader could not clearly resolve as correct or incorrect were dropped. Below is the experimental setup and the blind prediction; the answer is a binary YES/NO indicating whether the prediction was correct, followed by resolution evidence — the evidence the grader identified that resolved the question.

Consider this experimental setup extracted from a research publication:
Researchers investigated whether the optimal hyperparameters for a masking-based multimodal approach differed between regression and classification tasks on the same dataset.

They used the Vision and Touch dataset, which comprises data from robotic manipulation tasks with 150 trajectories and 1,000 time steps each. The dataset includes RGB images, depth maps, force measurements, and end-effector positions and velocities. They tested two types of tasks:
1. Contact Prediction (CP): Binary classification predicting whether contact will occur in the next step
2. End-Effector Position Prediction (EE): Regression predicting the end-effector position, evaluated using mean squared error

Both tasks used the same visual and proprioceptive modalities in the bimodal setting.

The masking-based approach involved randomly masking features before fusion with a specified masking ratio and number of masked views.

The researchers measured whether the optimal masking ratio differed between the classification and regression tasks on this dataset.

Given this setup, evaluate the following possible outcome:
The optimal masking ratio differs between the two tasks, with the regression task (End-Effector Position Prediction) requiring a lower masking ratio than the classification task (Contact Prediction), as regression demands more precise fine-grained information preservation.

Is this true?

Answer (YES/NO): YES